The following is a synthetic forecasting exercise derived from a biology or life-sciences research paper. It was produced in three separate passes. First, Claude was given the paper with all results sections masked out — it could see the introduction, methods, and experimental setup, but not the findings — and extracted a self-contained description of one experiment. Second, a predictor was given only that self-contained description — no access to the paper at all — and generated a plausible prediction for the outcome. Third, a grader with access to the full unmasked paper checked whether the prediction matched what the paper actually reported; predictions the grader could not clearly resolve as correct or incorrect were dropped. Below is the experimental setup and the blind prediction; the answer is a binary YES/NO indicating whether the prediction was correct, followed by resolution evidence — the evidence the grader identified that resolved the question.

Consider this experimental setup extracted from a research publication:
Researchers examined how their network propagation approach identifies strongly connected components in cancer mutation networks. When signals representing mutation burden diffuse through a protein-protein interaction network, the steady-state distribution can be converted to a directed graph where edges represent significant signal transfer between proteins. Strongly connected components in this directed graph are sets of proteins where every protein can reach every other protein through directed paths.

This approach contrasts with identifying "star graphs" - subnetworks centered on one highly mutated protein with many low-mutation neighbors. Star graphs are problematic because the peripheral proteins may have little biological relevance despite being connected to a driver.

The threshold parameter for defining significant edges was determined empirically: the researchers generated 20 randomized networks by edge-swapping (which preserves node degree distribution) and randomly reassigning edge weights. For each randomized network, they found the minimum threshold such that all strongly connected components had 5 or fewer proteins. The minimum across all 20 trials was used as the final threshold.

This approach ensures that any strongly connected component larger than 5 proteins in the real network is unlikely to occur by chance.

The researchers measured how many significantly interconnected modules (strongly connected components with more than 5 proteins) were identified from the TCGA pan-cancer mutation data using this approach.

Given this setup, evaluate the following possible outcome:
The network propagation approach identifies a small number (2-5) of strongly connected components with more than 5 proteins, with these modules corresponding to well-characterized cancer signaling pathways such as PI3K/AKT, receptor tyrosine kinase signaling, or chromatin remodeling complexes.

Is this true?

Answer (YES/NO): NO